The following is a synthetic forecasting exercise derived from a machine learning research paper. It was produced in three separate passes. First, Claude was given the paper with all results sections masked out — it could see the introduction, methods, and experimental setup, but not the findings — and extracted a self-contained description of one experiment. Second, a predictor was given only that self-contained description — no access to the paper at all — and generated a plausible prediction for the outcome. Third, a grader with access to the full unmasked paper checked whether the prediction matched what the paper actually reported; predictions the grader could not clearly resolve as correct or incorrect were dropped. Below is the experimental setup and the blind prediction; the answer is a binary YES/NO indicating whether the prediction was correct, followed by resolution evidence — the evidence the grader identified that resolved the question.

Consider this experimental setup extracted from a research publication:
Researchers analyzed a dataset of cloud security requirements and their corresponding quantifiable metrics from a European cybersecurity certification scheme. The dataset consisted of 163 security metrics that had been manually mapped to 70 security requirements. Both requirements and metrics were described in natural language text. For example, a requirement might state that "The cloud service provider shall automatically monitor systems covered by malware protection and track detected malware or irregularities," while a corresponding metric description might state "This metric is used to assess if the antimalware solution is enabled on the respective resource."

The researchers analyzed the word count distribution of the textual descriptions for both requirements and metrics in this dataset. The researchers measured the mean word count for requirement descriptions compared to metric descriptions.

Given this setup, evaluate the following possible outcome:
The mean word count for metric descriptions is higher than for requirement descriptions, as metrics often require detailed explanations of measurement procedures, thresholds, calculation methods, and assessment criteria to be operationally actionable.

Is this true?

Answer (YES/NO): NO